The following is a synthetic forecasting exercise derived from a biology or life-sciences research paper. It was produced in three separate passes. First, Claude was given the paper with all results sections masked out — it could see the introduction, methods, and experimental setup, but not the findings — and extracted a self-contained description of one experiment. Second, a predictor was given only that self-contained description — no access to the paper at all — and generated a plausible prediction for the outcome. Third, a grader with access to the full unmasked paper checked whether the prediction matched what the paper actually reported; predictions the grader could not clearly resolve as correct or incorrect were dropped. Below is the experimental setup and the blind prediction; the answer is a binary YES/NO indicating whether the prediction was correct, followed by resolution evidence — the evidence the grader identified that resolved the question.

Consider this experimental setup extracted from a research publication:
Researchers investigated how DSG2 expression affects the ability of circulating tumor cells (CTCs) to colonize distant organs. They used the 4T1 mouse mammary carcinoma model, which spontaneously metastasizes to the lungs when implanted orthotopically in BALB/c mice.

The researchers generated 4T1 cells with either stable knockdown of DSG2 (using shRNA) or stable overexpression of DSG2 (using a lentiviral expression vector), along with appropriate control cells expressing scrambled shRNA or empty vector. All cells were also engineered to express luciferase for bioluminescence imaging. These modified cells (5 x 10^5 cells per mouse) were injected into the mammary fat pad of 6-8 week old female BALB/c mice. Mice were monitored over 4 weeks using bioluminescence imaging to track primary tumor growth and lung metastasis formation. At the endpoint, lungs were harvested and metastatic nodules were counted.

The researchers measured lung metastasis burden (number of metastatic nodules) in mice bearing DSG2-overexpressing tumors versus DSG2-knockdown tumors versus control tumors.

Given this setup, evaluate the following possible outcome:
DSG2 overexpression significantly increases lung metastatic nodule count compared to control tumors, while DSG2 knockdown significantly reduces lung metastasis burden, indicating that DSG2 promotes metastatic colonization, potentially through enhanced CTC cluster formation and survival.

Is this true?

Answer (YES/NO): YES